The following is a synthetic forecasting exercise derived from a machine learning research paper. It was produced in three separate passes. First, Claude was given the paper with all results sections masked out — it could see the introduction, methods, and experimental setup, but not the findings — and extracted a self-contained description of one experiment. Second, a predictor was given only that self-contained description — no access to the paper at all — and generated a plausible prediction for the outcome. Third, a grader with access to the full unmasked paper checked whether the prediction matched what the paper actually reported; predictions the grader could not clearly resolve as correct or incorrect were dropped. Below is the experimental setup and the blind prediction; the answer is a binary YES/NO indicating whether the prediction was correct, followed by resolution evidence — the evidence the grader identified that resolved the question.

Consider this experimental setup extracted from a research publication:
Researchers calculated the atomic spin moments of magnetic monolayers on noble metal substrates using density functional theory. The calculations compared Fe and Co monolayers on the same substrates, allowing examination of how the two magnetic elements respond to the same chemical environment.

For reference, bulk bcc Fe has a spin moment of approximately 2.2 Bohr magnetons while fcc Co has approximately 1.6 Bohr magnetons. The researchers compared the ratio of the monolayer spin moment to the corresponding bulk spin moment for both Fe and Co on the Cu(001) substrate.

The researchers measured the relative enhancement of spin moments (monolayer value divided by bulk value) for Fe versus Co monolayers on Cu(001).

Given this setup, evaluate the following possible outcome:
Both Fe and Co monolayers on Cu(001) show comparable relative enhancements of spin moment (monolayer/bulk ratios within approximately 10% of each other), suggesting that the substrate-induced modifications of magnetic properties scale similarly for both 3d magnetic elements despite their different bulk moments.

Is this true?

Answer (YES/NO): NO